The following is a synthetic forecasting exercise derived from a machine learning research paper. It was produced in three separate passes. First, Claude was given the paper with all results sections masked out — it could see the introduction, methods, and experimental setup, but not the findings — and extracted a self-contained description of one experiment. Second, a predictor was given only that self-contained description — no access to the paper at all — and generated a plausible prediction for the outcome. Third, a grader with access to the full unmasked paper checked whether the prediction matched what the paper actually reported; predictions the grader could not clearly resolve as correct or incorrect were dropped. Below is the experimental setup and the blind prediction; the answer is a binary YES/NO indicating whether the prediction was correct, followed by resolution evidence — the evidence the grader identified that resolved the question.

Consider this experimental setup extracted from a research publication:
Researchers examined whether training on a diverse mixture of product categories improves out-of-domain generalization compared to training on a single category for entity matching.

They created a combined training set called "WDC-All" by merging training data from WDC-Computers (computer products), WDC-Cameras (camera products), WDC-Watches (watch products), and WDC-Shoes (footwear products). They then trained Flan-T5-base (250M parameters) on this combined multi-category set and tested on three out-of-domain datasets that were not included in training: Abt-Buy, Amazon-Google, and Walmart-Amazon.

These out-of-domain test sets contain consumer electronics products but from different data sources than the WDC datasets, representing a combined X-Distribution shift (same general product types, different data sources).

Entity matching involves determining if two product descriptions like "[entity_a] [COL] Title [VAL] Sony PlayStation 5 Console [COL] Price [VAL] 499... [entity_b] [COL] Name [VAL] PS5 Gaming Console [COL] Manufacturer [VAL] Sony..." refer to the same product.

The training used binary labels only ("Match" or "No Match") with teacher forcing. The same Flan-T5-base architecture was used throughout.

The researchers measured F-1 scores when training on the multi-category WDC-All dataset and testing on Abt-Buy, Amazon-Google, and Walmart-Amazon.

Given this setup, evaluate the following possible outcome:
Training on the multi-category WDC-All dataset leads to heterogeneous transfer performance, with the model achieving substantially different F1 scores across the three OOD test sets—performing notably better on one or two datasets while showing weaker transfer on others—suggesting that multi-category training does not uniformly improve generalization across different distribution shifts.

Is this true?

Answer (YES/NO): YES